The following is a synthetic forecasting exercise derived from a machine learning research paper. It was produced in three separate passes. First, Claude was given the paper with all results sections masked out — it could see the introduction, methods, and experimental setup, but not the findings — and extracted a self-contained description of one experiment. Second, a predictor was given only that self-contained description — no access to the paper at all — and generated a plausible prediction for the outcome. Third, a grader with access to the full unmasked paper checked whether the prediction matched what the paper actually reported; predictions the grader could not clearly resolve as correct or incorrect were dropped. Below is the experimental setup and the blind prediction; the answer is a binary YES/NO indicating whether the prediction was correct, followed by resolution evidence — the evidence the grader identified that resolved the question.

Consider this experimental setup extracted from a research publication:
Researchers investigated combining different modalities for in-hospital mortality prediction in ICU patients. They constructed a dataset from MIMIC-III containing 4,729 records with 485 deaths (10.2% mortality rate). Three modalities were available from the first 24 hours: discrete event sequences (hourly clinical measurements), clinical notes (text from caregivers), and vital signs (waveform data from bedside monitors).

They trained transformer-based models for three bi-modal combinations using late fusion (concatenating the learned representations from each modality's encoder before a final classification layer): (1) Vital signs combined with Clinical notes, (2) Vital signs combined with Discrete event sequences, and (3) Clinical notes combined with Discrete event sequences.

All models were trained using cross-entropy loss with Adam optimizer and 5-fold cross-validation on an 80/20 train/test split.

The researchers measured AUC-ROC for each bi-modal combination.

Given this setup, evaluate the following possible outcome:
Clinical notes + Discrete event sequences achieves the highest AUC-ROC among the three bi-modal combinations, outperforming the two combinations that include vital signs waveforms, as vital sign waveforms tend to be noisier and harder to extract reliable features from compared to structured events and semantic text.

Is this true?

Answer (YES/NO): YES